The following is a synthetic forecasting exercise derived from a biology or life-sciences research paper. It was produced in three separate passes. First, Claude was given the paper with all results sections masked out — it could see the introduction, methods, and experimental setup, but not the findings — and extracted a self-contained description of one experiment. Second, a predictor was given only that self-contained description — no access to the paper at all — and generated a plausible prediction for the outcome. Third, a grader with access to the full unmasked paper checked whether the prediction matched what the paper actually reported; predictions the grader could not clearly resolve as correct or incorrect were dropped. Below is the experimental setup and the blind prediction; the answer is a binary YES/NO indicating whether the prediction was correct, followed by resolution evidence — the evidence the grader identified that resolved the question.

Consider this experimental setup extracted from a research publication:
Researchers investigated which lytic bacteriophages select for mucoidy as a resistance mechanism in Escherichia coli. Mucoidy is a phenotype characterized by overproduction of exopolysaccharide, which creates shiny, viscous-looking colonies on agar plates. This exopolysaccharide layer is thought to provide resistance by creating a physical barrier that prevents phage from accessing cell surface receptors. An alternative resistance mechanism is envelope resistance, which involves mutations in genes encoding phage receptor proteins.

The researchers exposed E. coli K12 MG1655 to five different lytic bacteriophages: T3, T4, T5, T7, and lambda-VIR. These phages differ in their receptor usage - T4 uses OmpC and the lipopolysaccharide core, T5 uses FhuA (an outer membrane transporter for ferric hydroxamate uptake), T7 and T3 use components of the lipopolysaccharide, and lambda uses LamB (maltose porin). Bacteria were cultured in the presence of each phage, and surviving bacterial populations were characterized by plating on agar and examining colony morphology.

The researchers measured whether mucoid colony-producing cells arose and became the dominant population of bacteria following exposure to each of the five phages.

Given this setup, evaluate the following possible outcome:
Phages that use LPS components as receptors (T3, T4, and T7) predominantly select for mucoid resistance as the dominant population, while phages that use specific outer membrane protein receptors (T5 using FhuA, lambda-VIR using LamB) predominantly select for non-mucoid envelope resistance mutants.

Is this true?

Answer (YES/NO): NO